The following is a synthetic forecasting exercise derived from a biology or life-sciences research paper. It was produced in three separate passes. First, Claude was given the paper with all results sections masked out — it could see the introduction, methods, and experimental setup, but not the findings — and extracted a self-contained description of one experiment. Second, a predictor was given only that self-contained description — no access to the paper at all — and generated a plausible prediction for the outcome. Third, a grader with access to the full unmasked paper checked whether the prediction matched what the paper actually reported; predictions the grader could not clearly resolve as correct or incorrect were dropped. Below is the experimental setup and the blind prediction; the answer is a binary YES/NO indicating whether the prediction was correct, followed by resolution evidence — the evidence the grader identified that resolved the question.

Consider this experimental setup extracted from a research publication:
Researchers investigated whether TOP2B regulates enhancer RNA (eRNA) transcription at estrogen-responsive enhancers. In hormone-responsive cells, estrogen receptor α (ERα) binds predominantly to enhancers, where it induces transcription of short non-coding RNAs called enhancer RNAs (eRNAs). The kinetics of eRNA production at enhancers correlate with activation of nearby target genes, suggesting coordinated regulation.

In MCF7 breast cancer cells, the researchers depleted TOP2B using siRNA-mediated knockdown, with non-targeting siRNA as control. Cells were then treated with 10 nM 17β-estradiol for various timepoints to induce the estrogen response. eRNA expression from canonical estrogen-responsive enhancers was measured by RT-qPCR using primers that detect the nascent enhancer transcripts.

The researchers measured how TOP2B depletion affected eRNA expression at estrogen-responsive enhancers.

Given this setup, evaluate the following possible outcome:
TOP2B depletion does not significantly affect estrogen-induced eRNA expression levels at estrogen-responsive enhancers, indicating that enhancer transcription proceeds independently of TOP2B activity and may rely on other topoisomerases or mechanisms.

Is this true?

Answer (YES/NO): YES